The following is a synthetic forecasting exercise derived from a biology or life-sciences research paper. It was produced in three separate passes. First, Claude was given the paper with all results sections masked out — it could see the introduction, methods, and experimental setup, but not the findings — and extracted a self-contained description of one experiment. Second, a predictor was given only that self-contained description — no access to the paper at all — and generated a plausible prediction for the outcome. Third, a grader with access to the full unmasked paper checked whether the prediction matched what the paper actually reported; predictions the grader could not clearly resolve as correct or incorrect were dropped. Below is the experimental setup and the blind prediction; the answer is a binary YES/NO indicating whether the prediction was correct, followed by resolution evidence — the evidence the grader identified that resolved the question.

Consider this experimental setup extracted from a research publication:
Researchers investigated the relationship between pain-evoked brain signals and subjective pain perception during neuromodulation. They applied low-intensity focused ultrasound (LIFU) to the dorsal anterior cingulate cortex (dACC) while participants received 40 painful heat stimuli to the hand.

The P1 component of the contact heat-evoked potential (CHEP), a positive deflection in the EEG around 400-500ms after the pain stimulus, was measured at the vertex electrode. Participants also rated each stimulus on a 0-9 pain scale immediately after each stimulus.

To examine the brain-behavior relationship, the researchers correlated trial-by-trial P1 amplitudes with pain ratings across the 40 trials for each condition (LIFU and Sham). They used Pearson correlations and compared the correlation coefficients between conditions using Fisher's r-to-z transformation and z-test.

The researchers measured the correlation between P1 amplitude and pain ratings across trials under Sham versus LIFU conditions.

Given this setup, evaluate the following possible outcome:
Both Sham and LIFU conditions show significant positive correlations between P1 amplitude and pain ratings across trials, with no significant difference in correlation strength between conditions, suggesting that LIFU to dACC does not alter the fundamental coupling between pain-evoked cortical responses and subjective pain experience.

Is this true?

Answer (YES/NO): NO